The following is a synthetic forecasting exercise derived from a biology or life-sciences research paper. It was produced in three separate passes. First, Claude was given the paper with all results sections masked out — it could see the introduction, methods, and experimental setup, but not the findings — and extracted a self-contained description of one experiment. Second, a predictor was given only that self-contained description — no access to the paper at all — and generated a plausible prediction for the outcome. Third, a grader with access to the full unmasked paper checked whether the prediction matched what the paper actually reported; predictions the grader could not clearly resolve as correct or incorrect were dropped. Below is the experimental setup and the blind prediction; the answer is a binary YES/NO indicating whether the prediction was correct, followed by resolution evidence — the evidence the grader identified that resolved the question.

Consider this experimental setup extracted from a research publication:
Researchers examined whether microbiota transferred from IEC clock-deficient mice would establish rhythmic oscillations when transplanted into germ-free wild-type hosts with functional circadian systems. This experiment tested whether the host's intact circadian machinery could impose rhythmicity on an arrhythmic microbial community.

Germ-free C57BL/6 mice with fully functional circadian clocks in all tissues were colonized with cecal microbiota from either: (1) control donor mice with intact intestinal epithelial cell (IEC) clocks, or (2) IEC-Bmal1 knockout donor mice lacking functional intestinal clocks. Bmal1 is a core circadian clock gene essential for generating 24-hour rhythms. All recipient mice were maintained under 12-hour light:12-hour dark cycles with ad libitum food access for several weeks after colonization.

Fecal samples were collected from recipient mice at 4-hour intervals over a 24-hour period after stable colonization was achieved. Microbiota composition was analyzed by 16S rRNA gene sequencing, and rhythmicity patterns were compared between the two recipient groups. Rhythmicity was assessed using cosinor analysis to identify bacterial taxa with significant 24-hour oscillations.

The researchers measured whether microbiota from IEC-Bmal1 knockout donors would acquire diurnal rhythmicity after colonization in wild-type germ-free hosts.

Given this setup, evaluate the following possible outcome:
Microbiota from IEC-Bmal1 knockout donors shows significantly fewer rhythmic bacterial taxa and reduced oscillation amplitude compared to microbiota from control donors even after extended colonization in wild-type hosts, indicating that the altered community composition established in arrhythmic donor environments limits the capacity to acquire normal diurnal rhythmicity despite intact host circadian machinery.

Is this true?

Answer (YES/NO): YES